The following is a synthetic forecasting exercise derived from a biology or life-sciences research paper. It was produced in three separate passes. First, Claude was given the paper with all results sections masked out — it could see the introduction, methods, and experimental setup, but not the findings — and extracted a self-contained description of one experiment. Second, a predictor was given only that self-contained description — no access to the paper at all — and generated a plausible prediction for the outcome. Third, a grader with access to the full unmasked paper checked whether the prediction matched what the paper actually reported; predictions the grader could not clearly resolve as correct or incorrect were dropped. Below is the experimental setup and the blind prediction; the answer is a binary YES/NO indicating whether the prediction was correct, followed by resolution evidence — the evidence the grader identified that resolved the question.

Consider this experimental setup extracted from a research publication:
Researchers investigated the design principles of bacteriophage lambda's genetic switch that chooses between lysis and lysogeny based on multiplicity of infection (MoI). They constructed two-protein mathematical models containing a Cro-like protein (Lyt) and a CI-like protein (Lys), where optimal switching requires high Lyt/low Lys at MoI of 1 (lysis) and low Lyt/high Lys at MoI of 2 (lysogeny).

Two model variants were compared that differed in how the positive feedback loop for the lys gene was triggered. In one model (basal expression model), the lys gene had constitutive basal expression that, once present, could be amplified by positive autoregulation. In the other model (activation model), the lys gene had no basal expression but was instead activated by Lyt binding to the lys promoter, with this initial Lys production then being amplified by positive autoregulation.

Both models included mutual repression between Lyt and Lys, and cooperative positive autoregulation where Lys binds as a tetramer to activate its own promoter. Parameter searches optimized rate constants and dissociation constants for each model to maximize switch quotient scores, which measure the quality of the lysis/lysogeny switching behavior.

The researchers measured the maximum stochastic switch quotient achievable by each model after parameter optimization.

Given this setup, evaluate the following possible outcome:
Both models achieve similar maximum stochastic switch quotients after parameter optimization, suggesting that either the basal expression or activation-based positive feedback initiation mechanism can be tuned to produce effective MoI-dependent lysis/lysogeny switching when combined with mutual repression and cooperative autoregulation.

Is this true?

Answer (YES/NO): NO